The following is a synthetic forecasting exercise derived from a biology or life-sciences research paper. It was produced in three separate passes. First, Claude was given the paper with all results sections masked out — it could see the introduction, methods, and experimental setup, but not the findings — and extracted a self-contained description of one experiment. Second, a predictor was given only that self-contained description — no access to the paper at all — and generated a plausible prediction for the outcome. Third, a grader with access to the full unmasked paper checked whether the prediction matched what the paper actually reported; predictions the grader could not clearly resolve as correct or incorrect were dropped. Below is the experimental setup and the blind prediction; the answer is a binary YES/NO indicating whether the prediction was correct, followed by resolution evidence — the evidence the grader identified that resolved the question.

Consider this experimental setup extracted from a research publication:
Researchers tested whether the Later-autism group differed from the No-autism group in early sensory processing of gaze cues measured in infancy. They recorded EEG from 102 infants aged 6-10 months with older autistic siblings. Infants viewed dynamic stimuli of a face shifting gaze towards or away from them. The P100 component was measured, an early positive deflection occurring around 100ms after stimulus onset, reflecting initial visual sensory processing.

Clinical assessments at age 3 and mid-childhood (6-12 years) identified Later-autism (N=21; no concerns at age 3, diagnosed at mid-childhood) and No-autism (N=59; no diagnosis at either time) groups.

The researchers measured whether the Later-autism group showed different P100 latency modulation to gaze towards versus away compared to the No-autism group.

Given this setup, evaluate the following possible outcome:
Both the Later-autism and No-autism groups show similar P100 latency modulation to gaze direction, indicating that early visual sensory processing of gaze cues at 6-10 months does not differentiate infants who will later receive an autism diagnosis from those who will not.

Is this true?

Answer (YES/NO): YES